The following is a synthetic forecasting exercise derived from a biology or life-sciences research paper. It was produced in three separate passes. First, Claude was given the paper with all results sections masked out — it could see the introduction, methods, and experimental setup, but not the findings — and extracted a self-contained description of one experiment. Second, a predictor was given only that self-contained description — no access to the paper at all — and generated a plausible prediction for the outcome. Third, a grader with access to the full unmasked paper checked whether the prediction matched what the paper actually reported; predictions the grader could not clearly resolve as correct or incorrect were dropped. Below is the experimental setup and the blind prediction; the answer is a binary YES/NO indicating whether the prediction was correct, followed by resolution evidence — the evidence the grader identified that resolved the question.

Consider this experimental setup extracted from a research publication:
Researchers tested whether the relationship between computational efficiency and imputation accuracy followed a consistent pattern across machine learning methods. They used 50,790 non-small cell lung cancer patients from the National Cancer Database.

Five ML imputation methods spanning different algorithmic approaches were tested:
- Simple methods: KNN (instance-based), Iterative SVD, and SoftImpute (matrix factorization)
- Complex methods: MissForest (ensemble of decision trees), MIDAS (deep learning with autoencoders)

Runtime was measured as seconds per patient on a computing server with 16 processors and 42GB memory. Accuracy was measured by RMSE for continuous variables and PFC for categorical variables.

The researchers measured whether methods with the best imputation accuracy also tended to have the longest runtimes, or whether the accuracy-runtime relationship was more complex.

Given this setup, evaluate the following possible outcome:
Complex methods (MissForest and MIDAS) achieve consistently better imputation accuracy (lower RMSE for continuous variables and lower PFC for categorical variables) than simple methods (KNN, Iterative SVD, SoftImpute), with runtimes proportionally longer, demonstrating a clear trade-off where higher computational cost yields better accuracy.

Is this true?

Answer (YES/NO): NO